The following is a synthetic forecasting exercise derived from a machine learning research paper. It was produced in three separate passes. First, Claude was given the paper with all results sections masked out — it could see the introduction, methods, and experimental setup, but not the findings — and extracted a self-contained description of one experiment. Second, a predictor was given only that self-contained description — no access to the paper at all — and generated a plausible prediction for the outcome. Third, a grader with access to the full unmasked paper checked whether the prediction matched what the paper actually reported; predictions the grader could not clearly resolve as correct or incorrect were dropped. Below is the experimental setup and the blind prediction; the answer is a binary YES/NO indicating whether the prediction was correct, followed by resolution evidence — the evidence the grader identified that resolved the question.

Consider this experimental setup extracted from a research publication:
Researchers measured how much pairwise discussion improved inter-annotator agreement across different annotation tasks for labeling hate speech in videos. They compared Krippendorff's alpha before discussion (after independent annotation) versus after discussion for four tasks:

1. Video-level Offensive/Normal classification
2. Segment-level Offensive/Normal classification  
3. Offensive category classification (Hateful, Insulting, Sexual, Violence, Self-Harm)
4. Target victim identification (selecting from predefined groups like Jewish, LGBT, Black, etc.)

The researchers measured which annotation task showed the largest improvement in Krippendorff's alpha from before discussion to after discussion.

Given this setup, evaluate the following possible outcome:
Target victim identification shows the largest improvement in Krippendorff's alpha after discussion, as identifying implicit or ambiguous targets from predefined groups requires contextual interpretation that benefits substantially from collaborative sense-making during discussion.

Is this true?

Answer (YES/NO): NO